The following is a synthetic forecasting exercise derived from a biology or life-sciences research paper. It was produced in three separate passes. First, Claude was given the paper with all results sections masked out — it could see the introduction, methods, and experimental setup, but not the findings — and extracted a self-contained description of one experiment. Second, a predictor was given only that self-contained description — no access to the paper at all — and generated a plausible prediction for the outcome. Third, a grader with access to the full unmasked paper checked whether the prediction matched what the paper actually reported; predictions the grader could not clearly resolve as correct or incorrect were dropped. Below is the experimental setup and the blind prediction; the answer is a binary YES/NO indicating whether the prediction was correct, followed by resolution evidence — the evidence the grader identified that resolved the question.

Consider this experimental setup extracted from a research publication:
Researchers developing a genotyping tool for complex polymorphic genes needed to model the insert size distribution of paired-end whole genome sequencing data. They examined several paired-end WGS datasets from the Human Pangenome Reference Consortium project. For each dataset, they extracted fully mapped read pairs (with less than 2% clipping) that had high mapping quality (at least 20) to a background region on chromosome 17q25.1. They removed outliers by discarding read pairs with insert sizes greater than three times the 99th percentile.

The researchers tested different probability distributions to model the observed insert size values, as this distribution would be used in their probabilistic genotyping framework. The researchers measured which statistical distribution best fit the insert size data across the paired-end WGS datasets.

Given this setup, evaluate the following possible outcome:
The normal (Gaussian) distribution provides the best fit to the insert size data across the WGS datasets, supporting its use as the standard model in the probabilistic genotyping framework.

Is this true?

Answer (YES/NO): NO